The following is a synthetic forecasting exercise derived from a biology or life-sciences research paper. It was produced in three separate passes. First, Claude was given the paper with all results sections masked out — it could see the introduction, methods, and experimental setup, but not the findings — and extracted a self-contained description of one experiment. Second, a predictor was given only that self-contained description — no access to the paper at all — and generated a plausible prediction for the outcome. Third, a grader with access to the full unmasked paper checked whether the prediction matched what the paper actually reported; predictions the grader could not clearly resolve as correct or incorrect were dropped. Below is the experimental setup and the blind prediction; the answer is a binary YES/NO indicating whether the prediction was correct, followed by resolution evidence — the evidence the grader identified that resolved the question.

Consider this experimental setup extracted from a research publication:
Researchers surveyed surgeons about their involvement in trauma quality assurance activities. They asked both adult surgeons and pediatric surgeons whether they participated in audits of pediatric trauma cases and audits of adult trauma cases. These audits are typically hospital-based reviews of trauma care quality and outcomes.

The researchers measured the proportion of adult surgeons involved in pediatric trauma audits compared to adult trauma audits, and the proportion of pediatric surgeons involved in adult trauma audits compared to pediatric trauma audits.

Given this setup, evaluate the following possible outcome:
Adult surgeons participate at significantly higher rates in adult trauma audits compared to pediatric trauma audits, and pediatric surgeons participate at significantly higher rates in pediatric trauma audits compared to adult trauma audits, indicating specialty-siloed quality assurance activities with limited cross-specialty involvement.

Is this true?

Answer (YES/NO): YES